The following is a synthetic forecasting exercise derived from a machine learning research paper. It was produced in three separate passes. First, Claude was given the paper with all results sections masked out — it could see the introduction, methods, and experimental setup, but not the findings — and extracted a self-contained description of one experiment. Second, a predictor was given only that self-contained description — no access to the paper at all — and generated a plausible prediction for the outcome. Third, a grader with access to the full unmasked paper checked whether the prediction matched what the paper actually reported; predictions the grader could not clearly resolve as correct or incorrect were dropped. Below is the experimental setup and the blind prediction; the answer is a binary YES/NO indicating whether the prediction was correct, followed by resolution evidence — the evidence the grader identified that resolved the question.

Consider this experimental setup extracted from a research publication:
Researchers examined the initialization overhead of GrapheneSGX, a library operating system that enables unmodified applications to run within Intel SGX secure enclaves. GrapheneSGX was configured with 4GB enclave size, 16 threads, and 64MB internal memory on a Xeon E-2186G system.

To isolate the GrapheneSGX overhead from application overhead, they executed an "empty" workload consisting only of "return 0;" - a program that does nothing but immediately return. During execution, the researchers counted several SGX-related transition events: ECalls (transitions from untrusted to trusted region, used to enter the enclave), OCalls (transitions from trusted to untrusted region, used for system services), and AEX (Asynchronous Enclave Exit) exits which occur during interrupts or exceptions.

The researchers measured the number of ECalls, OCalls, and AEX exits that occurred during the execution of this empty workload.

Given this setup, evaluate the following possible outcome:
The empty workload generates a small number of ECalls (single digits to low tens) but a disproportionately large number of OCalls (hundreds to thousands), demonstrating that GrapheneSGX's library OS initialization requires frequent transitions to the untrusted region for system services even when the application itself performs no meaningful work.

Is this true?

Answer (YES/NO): NO